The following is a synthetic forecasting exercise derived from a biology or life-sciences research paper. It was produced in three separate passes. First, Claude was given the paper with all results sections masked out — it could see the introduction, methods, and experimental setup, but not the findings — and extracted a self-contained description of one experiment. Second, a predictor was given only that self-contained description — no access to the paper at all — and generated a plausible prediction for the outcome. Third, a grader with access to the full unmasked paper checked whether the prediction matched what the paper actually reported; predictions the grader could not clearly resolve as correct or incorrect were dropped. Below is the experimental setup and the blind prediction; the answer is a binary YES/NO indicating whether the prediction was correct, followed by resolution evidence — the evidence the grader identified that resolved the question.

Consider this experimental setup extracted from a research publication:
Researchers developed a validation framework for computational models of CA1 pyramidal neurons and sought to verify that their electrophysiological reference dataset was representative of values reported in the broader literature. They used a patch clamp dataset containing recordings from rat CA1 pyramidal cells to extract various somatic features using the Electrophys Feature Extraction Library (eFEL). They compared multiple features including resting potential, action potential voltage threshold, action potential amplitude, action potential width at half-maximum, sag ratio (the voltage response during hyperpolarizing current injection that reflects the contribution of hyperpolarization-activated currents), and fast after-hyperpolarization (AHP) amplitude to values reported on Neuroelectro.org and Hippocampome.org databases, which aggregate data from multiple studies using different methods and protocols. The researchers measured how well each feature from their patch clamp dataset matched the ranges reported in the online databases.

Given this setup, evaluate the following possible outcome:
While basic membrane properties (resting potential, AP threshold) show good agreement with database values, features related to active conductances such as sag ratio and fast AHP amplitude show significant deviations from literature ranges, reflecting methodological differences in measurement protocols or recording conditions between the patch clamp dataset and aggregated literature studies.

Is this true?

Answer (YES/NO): NO